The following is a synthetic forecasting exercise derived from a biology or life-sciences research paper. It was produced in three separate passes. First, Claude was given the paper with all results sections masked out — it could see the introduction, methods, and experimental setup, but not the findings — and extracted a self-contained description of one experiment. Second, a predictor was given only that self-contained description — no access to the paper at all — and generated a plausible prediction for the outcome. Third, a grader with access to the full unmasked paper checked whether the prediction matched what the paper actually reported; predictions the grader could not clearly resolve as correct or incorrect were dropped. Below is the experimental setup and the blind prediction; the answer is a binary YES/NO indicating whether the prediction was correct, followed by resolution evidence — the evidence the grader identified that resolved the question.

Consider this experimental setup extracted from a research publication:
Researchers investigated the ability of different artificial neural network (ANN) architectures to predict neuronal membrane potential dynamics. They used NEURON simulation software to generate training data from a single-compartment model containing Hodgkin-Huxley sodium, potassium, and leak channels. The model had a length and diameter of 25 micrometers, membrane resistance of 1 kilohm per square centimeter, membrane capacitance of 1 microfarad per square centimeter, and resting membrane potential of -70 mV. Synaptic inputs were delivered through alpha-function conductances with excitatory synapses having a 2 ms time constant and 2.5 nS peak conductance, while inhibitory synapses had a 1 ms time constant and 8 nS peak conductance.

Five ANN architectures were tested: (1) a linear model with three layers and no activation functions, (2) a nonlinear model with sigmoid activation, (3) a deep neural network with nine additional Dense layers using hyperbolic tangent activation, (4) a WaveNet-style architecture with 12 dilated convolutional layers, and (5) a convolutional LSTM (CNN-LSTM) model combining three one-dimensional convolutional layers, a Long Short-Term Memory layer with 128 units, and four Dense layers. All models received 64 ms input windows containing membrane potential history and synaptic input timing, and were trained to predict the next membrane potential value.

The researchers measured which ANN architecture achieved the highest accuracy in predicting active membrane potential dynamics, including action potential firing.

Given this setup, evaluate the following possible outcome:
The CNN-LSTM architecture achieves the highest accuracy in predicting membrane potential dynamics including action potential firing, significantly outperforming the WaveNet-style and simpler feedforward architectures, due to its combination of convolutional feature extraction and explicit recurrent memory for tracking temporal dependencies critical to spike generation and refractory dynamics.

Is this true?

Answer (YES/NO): YES